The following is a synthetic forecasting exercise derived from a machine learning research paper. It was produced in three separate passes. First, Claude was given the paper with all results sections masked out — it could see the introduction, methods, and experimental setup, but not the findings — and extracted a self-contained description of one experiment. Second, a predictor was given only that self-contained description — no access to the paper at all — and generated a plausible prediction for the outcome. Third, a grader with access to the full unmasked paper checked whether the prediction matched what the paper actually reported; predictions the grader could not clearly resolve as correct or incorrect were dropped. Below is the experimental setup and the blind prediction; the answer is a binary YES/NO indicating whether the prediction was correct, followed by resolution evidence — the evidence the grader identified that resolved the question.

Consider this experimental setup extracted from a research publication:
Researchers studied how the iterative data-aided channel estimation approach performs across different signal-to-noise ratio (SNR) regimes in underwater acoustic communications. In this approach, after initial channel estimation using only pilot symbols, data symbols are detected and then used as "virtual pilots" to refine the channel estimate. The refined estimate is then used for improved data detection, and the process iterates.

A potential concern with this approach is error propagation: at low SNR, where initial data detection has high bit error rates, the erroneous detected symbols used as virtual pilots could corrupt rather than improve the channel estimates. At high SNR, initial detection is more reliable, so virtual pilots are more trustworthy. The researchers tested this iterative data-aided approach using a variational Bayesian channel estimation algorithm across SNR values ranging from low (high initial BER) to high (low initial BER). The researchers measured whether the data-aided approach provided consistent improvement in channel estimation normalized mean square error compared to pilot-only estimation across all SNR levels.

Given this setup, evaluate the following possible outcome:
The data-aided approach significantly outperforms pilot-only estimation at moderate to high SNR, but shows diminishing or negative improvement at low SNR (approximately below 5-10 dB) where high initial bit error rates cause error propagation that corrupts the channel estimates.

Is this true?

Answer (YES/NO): NO